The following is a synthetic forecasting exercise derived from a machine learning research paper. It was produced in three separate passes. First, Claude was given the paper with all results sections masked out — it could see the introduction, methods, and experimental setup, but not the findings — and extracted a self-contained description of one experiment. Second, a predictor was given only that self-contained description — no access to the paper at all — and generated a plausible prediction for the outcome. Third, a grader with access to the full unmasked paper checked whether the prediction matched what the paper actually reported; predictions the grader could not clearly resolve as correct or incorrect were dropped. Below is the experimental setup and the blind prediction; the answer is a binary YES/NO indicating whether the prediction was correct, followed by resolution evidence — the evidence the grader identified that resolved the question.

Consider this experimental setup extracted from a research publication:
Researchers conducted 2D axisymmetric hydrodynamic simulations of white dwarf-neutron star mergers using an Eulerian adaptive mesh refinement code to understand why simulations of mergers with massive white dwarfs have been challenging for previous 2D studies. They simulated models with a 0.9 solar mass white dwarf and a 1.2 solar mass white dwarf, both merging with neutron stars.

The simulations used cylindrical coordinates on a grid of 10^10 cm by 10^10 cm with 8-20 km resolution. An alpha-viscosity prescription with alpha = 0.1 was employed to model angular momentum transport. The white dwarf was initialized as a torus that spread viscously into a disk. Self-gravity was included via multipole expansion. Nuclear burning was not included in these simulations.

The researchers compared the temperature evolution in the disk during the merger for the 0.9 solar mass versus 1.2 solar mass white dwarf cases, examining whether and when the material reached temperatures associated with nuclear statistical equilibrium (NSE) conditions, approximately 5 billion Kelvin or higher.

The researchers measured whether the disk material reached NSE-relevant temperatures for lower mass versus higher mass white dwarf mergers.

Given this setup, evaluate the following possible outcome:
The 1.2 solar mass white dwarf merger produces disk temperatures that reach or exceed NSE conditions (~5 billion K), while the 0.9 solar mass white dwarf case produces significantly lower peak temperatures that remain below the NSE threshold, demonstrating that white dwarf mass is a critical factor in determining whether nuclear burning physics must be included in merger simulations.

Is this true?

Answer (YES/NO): NO